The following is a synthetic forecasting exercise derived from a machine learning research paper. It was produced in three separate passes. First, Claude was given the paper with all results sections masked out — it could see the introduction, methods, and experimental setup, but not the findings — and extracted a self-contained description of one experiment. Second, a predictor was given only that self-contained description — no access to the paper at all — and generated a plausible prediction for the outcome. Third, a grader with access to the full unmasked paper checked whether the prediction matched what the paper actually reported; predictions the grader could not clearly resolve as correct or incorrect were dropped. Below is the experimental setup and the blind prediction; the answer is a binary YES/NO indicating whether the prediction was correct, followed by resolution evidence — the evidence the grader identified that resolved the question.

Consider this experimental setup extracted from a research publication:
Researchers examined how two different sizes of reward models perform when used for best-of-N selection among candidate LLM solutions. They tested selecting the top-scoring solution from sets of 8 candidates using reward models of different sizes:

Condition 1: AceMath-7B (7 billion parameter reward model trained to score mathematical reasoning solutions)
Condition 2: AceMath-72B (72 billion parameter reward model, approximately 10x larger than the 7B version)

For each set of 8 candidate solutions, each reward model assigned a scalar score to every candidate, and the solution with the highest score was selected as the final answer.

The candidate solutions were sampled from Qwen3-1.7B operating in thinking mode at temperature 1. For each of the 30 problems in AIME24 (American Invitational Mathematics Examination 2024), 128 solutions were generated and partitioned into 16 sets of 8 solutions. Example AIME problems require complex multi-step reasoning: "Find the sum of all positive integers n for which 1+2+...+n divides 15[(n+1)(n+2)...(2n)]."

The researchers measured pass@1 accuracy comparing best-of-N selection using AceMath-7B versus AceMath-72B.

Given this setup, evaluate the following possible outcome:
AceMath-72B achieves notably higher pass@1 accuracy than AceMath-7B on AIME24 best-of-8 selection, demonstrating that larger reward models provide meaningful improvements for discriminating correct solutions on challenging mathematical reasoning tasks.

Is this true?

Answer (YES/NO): NO